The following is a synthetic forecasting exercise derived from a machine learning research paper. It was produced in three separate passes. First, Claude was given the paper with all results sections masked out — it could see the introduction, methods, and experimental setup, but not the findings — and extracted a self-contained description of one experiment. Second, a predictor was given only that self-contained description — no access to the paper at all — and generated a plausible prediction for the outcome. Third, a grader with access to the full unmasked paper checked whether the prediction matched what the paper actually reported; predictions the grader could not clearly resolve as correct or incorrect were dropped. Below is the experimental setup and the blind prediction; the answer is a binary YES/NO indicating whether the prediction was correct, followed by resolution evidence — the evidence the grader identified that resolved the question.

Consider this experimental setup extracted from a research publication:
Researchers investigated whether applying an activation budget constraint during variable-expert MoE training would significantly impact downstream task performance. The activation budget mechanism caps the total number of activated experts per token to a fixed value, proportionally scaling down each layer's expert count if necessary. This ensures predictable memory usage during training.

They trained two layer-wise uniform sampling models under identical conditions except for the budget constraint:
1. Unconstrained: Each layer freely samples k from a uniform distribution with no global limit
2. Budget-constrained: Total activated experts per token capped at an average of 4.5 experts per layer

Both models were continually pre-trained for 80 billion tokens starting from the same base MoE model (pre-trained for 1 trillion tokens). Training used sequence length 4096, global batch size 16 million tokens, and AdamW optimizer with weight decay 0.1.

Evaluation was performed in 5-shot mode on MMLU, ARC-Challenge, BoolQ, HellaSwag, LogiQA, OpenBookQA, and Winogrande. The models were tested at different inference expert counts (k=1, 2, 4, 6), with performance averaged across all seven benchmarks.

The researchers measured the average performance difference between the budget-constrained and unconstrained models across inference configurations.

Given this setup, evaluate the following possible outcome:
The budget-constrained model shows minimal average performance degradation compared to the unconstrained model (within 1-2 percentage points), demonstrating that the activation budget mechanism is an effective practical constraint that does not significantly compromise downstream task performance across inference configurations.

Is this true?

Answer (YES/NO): YES